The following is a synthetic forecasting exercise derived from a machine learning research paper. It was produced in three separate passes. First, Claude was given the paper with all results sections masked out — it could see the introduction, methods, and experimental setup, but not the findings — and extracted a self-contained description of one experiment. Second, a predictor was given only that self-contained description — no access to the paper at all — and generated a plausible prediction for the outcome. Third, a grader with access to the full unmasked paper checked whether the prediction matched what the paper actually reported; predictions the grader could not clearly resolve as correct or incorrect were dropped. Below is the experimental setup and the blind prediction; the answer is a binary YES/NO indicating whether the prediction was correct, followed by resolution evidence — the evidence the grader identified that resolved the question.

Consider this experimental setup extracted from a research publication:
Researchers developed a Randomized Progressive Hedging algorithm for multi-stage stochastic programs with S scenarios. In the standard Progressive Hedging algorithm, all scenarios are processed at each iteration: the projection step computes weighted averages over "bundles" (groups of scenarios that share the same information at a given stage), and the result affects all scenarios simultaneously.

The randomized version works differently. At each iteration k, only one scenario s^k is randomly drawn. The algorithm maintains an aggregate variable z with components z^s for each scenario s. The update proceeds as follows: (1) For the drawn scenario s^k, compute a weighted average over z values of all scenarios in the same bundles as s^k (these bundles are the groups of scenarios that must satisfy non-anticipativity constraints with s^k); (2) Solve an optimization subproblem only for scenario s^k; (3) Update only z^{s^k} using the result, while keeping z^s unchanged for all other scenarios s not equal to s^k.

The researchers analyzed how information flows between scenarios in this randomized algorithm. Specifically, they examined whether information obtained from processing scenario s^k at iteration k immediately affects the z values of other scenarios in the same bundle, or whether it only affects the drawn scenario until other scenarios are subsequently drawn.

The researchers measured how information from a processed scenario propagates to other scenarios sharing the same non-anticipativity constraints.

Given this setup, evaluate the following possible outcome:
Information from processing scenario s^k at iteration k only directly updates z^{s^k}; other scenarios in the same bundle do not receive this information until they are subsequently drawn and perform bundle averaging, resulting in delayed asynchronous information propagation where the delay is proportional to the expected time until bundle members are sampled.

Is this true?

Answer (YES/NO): YES